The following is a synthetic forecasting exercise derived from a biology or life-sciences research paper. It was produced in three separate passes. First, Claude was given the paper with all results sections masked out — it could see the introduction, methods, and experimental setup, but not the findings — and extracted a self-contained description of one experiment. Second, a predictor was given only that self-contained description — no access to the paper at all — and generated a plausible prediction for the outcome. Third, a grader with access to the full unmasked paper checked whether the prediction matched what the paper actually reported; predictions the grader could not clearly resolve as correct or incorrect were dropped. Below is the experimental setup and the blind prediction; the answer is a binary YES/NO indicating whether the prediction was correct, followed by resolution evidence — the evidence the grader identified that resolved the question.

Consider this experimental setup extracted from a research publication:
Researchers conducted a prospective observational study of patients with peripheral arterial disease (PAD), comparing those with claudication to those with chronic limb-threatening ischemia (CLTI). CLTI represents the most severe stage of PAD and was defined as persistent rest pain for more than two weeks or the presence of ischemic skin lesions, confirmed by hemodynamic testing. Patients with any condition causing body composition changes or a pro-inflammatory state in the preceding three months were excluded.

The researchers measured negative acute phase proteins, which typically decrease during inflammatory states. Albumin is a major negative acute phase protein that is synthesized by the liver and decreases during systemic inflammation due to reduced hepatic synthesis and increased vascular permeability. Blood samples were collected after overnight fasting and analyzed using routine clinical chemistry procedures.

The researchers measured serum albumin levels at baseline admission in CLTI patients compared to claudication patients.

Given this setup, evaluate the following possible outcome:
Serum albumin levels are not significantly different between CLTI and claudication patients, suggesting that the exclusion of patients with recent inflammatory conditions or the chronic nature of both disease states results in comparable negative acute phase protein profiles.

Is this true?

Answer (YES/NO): NO